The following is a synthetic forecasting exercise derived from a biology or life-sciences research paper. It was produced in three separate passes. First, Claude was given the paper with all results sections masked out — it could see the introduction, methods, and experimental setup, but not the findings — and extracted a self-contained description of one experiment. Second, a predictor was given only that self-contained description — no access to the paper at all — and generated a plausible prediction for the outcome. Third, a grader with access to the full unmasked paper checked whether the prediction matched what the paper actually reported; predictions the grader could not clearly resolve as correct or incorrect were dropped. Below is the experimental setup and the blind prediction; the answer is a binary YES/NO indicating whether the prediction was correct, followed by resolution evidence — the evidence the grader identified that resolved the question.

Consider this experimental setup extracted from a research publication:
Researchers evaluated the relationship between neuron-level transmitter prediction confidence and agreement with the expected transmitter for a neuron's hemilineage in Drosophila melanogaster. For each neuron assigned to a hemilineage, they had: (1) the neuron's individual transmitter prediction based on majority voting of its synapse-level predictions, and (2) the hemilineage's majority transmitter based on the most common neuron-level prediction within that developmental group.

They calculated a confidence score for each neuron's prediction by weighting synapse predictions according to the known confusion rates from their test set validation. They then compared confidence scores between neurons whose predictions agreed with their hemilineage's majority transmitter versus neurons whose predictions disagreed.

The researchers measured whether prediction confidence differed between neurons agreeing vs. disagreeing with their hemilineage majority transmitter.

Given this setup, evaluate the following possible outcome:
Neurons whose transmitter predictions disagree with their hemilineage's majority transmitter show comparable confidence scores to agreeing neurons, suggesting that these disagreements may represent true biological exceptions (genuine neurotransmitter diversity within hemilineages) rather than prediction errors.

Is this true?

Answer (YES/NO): NO